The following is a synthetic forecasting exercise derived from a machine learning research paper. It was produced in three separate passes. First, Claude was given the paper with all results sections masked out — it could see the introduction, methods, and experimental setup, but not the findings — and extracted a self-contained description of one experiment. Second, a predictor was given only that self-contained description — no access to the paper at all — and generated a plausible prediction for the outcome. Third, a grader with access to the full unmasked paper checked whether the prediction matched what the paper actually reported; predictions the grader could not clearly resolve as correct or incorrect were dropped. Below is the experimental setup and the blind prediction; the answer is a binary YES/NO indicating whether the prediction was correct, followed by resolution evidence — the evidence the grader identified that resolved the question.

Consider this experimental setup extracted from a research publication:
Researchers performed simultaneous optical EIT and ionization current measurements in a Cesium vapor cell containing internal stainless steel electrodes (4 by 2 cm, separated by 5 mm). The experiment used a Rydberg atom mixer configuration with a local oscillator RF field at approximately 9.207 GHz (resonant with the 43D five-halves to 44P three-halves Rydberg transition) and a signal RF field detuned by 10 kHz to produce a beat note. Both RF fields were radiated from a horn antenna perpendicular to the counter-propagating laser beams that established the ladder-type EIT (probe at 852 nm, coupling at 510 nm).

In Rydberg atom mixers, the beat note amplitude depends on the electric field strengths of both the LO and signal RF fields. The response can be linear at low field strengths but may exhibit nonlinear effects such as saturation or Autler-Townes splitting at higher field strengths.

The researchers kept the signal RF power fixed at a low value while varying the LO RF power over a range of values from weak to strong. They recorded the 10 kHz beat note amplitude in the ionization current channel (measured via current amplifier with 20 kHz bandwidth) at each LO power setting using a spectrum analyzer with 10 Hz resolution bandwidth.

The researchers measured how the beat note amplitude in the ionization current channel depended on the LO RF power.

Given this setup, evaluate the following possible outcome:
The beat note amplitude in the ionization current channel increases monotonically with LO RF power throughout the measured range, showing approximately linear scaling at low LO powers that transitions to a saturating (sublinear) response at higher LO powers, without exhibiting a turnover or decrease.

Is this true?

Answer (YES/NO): NO